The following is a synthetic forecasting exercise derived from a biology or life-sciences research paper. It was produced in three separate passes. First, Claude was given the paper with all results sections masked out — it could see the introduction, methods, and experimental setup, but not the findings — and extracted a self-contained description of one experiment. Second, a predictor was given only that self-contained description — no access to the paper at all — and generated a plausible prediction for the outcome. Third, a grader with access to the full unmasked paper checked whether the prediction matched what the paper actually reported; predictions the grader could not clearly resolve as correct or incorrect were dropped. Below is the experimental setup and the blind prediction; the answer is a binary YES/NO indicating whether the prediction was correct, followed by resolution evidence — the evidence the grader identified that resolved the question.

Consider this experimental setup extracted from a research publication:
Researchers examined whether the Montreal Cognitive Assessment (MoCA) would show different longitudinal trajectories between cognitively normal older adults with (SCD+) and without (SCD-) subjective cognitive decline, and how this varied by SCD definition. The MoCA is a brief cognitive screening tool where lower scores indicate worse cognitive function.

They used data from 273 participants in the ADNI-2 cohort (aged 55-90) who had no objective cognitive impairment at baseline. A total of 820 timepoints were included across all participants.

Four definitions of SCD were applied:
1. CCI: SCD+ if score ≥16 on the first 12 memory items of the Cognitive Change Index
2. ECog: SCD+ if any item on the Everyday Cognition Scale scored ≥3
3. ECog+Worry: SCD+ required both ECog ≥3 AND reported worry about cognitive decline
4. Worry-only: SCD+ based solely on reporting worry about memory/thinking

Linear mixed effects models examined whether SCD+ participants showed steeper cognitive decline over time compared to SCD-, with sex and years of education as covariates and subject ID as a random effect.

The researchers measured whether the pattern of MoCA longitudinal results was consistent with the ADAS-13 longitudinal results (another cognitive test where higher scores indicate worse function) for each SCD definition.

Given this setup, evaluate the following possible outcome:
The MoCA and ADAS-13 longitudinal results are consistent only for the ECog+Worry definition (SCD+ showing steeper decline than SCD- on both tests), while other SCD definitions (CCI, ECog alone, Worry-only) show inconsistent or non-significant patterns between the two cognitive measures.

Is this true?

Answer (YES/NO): NO